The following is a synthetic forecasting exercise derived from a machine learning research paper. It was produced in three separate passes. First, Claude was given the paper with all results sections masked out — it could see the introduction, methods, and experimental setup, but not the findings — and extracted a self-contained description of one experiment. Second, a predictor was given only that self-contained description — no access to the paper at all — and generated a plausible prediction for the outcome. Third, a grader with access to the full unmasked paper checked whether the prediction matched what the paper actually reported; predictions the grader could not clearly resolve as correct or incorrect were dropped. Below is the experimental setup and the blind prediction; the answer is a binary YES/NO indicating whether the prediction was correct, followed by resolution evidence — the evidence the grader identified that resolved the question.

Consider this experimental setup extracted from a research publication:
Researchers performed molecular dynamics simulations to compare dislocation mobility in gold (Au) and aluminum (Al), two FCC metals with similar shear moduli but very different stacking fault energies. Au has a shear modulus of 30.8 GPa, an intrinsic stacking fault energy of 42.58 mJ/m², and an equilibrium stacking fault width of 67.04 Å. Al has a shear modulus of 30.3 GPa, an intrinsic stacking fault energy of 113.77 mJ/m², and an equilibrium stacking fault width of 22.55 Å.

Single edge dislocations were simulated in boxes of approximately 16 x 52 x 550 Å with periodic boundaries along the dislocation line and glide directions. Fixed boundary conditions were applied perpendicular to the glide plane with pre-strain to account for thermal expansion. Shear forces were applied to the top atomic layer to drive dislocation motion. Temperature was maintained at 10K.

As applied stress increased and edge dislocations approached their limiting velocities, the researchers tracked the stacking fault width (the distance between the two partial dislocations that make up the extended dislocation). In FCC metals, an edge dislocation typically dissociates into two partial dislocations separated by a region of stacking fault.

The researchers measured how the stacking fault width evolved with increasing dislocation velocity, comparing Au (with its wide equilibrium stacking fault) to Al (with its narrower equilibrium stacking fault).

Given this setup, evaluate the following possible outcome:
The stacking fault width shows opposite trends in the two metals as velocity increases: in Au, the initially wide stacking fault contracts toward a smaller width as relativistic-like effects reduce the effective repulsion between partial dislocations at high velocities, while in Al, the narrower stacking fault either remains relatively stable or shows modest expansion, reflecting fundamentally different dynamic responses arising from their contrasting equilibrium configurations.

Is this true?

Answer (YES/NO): NO